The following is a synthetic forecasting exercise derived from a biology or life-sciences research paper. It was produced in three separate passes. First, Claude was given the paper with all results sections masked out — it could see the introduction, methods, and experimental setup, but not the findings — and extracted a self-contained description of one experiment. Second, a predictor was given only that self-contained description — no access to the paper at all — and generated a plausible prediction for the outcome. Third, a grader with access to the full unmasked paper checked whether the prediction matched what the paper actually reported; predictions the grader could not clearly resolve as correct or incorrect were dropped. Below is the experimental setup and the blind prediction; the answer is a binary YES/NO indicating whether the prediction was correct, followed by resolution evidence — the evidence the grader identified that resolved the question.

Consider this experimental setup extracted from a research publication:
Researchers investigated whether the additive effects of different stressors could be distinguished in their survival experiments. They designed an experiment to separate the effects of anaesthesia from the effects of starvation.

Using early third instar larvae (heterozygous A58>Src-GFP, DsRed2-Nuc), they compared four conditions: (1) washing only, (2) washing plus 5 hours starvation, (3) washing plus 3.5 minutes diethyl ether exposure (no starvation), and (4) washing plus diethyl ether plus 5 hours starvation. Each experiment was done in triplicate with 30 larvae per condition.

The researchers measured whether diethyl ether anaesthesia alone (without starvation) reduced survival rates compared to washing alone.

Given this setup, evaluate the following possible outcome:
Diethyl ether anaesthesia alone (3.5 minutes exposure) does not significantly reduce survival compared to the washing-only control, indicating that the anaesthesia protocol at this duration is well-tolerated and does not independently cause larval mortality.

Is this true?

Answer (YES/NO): NO